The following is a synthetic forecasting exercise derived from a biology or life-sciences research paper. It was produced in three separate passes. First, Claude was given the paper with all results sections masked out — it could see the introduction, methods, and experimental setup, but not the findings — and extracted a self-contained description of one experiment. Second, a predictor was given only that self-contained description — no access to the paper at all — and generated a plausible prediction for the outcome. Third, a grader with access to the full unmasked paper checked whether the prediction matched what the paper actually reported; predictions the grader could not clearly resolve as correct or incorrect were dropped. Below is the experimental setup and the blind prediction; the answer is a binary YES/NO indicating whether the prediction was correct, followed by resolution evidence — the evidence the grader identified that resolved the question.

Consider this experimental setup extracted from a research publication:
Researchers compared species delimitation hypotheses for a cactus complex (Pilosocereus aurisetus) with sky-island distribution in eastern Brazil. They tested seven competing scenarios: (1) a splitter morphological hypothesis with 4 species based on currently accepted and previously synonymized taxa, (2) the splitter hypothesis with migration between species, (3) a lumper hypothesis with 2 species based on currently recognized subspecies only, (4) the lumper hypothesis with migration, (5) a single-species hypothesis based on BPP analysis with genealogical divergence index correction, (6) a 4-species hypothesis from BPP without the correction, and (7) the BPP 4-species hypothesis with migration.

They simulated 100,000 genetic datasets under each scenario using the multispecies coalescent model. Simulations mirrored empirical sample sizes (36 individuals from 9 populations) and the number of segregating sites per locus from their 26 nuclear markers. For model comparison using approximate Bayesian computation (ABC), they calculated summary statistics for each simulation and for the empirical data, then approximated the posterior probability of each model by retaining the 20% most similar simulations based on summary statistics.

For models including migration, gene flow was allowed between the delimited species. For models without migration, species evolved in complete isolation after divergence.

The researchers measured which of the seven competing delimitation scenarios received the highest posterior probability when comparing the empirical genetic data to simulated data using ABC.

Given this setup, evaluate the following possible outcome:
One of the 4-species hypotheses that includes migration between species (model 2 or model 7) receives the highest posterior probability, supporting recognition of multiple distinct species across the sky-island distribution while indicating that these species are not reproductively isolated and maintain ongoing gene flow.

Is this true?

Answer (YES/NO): NO